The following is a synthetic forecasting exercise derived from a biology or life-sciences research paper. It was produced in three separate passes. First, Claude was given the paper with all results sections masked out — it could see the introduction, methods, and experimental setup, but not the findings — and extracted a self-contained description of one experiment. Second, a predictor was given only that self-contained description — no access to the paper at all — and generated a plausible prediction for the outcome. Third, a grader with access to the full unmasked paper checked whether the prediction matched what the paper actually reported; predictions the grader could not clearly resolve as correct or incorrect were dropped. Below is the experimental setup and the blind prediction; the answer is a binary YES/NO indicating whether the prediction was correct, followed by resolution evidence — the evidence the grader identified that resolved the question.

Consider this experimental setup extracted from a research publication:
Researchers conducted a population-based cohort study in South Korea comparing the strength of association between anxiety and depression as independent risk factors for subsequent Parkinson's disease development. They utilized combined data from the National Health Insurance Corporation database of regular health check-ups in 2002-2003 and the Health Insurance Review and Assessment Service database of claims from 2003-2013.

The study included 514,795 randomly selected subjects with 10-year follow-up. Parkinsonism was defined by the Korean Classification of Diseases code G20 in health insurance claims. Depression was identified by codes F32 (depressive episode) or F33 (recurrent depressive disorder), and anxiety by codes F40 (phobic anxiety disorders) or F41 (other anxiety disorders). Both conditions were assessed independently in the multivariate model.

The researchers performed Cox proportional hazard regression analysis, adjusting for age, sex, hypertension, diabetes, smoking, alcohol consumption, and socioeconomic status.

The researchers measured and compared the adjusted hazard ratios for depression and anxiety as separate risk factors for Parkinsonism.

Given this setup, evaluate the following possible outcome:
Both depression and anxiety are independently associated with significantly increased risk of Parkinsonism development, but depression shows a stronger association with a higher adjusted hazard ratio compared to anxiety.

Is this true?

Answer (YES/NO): NO